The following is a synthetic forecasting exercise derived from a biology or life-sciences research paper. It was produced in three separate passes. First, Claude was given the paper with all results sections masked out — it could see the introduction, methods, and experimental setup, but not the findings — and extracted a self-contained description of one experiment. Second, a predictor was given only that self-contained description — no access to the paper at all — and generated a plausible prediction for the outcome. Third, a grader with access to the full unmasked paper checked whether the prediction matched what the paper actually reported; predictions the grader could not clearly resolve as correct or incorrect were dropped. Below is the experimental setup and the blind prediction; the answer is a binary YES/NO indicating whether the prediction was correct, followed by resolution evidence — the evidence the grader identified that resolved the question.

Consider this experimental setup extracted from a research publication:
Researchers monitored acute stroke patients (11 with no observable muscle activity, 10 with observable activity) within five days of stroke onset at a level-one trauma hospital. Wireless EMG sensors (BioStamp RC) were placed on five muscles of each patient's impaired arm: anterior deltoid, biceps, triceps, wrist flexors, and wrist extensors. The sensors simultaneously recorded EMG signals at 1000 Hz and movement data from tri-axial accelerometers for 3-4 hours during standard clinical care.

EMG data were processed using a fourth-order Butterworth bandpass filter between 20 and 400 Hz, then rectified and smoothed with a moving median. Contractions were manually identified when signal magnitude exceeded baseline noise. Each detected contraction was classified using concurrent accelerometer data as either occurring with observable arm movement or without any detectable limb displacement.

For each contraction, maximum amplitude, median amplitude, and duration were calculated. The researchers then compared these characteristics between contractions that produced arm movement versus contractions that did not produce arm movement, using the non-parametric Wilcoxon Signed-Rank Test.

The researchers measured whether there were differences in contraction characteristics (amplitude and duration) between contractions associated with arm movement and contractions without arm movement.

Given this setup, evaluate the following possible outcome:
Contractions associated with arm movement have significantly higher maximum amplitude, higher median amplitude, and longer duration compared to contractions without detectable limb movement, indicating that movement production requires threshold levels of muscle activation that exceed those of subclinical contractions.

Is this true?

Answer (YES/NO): NO